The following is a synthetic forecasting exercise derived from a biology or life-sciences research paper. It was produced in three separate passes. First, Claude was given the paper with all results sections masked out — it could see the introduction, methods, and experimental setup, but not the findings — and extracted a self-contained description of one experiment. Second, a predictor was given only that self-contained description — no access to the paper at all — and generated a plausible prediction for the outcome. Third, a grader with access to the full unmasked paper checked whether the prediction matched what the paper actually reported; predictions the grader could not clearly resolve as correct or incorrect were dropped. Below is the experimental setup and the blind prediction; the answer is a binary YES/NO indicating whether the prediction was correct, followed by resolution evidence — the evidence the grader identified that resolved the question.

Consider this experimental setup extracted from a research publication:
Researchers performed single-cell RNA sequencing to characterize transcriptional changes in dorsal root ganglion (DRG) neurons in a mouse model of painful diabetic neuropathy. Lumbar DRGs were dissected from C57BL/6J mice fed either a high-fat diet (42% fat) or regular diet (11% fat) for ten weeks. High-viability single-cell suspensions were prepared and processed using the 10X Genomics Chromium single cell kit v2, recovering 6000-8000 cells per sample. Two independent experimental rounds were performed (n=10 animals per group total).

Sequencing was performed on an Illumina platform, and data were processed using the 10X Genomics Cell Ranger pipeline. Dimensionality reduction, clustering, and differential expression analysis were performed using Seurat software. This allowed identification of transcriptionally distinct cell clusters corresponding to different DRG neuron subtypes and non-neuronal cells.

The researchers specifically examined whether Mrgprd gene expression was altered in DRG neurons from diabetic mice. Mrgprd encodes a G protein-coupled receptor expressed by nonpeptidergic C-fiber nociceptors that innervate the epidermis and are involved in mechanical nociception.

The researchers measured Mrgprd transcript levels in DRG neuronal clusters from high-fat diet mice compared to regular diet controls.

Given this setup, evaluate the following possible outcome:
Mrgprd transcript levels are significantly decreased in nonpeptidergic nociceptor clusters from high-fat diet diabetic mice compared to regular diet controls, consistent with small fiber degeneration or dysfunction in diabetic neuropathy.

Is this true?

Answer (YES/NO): NO